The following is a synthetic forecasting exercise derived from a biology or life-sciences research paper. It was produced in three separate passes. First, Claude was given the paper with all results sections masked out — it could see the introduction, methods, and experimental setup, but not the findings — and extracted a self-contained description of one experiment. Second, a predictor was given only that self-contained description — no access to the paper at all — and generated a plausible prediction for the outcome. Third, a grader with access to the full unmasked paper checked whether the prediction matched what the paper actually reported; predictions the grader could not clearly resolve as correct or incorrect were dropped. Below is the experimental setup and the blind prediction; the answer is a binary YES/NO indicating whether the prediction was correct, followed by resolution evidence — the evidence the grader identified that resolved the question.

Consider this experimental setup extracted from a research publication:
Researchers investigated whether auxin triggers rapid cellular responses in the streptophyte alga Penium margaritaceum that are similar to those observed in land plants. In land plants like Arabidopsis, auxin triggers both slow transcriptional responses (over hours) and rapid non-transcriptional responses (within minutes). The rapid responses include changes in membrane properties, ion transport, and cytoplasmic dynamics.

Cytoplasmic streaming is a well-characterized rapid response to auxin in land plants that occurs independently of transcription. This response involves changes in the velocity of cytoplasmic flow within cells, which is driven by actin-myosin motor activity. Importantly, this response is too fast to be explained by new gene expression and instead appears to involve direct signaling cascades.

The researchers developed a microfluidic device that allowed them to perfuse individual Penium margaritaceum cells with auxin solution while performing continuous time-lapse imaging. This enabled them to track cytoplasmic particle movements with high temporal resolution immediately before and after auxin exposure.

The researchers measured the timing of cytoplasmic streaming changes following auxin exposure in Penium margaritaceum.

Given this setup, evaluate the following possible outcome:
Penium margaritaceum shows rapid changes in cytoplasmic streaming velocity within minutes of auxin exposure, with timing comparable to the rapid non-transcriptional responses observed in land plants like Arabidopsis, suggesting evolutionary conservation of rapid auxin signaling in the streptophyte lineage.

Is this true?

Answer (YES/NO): YES